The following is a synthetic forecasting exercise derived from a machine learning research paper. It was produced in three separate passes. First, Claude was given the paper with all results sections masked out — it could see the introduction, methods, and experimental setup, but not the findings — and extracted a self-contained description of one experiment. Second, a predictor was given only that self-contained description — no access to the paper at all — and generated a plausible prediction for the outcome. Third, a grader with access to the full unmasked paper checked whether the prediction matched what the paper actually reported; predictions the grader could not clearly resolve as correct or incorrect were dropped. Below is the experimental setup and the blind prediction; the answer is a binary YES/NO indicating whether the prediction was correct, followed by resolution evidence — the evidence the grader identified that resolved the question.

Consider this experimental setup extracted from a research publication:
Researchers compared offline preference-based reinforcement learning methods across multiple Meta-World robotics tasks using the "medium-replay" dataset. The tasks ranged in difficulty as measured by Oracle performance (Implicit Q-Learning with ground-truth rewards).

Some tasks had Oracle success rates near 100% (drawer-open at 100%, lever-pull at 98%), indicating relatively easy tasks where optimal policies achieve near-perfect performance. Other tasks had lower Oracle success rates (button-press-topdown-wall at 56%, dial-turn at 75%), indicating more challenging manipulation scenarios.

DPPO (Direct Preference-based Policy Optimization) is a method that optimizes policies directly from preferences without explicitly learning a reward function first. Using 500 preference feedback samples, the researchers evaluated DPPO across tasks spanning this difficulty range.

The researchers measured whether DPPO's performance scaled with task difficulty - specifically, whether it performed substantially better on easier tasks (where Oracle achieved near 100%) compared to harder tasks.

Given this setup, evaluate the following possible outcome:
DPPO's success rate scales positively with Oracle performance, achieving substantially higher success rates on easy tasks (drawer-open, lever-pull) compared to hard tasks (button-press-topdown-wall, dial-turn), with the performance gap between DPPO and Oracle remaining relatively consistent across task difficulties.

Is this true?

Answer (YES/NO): NO